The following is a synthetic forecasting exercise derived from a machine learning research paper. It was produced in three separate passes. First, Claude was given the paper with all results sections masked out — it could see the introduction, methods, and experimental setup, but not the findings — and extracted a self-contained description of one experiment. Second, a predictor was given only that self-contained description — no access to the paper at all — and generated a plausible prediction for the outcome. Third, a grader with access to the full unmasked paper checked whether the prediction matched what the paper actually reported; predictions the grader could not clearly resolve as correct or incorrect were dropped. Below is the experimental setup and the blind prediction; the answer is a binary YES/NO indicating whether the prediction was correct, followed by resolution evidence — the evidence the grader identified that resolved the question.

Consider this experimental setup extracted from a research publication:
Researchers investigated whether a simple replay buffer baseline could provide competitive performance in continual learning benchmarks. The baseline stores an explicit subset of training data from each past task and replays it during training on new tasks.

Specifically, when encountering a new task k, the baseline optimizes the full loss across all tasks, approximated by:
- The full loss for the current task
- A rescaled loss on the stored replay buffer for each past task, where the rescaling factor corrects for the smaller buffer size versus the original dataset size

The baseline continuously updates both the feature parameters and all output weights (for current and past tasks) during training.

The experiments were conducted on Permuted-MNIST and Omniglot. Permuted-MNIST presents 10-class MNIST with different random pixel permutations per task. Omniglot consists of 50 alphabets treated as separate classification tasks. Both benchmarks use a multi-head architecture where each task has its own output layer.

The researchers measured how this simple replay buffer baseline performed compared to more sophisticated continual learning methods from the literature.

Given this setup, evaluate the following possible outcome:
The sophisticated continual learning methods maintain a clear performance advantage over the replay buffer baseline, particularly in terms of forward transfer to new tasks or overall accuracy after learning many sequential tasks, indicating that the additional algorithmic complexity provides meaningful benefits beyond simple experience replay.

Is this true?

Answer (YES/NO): NO